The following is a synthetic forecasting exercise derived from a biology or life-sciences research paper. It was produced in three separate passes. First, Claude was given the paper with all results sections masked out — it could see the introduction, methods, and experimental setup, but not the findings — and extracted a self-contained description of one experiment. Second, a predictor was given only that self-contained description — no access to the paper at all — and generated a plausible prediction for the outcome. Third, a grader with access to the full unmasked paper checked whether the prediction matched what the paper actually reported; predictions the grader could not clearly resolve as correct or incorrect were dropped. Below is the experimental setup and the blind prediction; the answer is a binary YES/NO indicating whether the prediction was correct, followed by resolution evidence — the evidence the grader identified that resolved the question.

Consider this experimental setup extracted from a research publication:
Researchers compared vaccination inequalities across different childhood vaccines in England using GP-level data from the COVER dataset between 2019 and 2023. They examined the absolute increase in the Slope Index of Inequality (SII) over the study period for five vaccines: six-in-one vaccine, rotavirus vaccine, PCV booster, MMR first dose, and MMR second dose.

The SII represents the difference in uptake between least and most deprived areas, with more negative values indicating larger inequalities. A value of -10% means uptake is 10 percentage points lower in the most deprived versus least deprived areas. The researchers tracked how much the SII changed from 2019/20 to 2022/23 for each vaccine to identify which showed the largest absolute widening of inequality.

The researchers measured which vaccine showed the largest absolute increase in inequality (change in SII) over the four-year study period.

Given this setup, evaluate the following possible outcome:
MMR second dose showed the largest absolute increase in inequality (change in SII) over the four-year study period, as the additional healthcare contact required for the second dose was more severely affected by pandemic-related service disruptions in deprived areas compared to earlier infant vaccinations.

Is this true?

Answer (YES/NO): YES